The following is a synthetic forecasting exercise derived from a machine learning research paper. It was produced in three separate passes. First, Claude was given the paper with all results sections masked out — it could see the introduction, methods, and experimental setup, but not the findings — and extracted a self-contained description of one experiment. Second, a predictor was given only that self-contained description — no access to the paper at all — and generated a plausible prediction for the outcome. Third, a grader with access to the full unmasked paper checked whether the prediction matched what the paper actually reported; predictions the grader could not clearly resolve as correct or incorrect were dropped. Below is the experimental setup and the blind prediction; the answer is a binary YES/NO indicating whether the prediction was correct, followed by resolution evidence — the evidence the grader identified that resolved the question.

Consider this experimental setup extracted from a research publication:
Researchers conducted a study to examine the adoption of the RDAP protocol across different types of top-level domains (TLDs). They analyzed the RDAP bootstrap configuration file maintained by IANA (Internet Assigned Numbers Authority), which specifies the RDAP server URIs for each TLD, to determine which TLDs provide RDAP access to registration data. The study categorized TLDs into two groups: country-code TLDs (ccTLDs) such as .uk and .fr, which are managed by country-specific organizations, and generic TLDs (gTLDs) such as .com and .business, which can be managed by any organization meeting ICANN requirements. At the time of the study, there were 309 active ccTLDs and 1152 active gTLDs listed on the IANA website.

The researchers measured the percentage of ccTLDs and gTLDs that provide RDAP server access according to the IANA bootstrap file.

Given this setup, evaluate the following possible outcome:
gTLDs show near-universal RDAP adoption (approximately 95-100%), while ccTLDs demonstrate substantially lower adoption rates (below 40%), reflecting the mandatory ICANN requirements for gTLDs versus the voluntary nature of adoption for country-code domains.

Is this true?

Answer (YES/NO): YES